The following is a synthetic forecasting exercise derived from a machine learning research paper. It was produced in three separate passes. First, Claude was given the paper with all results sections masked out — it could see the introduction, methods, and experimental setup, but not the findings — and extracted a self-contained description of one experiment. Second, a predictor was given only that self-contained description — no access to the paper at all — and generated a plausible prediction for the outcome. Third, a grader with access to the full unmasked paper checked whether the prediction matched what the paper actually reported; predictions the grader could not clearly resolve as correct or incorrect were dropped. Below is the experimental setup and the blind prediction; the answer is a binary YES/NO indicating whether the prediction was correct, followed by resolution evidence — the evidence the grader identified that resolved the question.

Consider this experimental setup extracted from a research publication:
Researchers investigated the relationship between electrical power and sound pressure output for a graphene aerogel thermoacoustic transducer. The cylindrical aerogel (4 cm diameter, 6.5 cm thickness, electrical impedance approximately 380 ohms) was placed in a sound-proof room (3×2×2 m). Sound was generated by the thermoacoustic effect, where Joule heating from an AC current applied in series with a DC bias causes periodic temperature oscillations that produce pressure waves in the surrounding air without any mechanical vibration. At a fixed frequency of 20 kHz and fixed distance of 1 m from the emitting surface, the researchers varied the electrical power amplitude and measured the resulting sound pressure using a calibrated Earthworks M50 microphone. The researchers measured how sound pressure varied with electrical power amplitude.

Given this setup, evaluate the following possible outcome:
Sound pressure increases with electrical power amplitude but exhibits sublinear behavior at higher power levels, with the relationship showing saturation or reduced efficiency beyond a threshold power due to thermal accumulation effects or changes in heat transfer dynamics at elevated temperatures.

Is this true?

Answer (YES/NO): YES